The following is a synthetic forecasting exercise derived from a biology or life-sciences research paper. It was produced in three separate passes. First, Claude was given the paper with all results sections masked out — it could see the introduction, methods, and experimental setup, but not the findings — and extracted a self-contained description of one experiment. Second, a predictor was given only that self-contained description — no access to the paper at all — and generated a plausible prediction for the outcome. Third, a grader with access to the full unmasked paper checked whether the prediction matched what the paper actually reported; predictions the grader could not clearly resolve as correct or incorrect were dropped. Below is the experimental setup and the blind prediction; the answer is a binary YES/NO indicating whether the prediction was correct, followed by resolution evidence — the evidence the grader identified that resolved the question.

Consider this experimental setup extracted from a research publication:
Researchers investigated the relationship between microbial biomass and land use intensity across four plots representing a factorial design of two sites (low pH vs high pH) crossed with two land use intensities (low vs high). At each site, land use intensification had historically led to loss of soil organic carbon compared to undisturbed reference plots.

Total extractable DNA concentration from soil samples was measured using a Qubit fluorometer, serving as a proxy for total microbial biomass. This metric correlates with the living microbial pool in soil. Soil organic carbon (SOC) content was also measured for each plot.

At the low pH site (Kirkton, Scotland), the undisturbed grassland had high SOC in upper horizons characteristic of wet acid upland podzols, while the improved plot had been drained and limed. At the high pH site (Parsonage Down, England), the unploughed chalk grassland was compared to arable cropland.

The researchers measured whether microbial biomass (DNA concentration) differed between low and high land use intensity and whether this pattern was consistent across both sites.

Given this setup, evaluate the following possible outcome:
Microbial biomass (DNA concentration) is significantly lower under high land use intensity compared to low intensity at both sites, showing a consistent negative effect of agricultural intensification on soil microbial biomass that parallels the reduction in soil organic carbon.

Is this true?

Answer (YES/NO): NO